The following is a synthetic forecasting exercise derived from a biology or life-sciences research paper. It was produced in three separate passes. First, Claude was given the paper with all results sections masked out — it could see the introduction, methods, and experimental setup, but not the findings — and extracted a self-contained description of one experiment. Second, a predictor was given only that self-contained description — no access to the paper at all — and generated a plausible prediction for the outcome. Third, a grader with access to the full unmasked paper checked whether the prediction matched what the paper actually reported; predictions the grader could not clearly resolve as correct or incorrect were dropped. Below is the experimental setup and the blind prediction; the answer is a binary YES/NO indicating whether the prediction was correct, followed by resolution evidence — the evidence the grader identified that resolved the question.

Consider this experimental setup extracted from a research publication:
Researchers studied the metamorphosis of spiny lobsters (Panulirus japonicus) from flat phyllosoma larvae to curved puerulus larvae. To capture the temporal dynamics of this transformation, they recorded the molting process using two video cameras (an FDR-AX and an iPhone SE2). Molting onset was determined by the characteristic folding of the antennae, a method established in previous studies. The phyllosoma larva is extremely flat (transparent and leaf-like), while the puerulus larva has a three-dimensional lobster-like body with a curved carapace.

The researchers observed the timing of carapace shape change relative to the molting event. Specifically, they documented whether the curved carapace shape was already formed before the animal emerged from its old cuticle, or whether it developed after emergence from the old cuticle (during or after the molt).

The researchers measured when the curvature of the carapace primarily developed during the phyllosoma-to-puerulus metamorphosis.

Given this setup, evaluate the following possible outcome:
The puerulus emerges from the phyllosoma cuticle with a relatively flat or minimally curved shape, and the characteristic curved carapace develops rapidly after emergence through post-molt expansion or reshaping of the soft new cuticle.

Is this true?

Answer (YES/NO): NO